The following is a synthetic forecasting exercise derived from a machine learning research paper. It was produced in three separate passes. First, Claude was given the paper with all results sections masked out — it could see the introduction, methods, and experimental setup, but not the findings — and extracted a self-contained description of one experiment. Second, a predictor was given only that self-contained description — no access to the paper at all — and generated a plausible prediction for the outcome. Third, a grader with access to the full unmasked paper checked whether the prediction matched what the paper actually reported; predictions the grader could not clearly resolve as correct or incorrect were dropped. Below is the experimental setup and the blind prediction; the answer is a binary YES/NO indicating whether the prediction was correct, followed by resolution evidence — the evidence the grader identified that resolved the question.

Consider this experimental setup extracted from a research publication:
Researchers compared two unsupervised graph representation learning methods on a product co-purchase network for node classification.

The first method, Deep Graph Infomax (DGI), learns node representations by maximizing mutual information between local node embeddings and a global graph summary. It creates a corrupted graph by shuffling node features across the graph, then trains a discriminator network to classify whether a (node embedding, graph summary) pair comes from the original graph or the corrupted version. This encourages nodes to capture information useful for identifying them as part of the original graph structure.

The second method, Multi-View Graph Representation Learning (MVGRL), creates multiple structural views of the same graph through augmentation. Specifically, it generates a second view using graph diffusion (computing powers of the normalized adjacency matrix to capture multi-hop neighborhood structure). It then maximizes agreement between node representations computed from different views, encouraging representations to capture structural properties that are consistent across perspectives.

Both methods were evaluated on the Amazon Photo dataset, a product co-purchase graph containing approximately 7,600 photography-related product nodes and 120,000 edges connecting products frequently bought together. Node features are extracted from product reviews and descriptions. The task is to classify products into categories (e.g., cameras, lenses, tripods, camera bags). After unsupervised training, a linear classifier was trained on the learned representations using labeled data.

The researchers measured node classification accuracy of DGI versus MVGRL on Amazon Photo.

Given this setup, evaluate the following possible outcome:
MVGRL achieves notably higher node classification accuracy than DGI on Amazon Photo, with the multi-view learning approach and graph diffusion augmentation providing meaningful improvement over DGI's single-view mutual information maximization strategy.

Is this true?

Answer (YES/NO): YES